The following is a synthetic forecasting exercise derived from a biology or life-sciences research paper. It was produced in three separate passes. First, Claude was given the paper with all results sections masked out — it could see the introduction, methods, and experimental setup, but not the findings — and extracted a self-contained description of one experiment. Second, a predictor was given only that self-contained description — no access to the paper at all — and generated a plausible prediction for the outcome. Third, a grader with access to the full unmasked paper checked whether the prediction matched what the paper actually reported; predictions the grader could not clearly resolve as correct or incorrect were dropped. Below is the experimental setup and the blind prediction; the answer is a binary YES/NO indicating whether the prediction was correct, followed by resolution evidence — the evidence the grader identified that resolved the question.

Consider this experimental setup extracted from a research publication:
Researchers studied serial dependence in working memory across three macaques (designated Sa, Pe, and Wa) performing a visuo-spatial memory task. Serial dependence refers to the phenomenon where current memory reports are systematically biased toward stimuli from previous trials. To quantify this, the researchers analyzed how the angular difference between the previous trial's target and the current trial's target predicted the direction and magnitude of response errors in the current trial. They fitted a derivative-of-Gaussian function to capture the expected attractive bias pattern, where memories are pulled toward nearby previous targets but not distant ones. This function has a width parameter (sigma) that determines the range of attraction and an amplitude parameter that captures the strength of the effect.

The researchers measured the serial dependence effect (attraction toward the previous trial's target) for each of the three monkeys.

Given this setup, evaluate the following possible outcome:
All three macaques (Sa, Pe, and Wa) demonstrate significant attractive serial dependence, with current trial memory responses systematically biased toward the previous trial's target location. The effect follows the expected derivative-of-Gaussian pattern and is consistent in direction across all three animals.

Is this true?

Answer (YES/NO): NO